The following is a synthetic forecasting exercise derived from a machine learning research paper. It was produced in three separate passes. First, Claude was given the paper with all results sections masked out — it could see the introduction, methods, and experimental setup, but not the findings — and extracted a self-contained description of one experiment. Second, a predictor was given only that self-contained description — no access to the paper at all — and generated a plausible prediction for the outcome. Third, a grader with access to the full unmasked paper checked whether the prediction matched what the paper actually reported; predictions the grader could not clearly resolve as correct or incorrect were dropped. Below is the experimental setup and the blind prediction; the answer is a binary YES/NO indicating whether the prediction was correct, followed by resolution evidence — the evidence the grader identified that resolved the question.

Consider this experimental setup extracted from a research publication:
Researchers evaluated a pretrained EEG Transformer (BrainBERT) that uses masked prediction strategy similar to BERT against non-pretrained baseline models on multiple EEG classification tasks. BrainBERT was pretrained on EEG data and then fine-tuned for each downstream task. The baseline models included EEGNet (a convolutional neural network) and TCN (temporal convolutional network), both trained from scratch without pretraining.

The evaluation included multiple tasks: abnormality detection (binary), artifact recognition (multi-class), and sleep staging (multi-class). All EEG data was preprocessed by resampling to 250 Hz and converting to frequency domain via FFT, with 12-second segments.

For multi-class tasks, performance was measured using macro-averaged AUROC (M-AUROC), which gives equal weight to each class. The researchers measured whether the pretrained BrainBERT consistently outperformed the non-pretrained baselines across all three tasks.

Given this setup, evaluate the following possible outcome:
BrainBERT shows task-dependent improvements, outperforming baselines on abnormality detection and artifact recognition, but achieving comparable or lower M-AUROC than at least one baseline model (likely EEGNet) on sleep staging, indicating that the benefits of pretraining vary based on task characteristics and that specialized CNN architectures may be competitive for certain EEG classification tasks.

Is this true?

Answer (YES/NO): NO